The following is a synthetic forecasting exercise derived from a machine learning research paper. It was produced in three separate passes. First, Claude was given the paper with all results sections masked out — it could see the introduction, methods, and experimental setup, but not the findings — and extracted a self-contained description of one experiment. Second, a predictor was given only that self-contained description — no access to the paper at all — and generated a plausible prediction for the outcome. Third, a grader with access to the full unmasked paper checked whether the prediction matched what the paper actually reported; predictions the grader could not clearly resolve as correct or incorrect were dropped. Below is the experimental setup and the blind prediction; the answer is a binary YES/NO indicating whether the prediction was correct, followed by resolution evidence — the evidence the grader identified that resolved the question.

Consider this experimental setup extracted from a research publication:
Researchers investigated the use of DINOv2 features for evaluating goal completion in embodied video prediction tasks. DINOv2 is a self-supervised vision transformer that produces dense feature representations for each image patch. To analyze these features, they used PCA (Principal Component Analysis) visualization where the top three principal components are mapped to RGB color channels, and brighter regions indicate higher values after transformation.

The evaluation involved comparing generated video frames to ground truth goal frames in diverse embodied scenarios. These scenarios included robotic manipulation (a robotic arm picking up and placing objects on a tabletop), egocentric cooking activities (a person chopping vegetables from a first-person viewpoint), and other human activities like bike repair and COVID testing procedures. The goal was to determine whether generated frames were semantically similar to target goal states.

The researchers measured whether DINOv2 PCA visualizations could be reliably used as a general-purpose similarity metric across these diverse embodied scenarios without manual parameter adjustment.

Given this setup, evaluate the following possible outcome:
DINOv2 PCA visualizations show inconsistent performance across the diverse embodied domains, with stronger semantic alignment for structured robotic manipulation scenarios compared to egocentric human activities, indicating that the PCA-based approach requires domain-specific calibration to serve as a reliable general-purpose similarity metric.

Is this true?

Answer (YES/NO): NO